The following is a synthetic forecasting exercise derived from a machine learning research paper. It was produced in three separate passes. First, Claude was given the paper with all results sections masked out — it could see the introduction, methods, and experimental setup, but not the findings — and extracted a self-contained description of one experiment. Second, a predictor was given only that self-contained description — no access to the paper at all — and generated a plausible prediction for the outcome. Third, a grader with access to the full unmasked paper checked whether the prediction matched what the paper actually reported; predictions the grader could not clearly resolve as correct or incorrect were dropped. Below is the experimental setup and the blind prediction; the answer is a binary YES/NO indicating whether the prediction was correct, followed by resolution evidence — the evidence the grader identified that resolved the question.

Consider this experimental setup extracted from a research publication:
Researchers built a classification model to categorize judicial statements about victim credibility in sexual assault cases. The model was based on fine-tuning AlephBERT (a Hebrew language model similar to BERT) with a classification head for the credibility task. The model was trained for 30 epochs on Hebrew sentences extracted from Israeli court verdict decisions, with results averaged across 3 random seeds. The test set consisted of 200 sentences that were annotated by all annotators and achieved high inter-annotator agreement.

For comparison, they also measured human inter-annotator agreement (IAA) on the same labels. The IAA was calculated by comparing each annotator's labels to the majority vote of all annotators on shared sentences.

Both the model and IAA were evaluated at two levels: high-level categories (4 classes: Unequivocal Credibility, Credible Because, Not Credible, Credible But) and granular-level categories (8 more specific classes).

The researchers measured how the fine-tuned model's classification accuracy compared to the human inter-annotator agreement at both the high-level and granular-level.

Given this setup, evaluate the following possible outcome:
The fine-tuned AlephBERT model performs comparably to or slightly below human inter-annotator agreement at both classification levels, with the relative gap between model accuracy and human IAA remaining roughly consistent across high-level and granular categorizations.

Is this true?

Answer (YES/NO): NO